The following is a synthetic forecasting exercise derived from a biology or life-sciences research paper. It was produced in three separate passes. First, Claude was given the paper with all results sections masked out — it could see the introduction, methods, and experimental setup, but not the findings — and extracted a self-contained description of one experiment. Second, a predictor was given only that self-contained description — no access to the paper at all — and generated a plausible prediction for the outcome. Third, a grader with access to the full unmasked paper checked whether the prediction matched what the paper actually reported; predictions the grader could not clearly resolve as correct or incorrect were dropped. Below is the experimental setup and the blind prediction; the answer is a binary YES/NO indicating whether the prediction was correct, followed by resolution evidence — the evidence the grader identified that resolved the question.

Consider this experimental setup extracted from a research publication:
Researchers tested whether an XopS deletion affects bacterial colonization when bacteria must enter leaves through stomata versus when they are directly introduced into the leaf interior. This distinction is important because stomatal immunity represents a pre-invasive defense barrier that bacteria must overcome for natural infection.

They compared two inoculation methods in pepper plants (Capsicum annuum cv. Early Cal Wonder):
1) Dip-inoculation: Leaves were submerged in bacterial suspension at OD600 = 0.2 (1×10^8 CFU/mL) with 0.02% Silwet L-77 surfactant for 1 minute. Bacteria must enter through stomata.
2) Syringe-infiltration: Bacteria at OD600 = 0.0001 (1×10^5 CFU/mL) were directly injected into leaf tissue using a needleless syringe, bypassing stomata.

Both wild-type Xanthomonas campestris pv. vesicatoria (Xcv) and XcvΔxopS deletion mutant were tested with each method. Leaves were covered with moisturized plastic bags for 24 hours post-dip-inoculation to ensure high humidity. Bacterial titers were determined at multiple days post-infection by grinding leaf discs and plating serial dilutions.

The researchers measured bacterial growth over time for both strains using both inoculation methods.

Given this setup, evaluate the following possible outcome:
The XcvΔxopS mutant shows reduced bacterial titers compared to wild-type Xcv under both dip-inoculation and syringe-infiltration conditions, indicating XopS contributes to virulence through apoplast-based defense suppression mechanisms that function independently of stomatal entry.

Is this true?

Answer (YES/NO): NO